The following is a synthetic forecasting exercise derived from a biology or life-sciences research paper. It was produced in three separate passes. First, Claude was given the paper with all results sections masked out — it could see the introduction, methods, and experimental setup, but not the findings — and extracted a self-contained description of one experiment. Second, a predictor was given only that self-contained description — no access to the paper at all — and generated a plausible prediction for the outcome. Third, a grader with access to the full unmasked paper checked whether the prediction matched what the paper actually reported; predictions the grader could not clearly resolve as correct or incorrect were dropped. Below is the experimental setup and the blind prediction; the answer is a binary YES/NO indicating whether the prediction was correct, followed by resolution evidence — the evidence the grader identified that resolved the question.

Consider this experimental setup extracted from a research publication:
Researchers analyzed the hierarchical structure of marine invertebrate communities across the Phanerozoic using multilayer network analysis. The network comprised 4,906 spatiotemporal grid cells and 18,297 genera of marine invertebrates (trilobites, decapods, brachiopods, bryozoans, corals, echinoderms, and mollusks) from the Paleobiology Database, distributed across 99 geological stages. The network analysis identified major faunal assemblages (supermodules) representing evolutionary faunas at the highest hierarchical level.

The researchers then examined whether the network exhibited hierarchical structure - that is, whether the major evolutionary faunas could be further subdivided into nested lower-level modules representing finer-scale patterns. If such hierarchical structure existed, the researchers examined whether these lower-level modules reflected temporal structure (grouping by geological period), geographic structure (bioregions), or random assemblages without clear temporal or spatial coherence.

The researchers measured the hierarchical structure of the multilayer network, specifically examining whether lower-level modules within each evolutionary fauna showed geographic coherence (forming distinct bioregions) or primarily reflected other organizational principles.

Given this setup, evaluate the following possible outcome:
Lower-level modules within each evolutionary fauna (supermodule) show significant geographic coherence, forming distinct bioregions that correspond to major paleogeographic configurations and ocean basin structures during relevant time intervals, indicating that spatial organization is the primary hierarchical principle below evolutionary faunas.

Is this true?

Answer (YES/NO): NO